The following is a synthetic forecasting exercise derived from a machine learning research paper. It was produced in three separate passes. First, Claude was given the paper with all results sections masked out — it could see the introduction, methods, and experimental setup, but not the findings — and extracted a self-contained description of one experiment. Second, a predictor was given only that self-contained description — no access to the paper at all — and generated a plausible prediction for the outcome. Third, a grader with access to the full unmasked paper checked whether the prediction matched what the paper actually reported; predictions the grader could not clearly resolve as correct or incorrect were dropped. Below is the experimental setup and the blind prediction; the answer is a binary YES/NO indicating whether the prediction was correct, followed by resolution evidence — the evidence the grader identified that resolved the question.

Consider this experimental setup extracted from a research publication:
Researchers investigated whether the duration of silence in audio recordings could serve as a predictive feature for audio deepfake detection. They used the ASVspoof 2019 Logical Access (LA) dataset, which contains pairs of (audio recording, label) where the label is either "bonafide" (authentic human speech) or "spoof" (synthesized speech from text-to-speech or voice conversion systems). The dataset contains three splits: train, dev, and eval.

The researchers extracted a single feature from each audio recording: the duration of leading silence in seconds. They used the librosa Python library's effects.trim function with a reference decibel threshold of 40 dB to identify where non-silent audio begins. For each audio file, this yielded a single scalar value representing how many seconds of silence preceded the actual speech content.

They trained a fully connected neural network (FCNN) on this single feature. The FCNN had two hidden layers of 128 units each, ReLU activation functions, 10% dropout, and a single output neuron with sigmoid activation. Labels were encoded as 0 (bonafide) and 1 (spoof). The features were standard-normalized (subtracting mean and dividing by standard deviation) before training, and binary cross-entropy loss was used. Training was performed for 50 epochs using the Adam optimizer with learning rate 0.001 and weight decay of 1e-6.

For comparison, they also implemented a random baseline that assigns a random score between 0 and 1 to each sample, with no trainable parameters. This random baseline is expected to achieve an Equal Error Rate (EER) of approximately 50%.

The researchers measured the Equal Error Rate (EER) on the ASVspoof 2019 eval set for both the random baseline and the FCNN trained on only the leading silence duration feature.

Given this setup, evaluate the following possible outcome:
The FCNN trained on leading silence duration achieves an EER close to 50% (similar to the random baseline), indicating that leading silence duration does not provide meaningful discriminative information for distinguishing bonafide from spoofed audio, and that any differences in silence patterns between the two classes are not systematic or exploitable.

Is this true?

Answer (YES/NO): NO